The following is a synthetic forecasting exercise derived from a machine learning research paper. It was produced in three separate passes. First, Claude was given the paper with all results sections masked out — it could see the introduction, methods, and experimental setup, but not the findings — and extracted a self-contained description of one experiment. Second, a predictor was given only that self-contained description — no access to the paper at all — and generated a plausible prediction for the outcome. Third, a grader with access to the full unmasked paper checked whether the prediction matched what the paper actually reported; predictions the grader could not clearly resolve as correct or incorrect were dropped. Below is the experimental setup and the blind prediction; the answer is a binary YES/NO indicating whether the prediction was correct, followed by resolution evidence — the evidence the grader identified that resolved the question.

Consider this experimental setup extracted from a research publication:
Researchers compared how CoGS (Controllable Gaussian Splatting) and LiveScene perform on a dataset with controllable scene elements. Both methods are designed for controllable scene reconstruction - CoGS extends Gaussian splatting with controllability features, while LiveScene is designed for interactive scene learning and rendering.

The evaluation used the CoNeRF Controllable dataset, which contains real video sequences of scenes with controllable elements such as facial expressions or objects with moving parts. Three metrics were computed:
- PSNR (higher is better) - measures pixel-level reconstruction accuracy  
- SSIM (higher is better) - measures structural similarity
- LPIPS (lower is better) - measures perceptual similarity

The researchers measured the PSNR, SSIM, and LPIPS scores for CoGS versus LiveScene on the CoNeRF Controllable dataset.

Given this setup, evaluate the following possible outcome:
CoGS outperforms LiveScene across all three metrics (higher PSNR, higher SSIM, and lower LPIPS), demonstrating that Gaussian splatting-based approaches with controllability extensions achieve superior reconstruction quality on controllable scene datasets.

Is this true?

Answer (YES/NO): NO